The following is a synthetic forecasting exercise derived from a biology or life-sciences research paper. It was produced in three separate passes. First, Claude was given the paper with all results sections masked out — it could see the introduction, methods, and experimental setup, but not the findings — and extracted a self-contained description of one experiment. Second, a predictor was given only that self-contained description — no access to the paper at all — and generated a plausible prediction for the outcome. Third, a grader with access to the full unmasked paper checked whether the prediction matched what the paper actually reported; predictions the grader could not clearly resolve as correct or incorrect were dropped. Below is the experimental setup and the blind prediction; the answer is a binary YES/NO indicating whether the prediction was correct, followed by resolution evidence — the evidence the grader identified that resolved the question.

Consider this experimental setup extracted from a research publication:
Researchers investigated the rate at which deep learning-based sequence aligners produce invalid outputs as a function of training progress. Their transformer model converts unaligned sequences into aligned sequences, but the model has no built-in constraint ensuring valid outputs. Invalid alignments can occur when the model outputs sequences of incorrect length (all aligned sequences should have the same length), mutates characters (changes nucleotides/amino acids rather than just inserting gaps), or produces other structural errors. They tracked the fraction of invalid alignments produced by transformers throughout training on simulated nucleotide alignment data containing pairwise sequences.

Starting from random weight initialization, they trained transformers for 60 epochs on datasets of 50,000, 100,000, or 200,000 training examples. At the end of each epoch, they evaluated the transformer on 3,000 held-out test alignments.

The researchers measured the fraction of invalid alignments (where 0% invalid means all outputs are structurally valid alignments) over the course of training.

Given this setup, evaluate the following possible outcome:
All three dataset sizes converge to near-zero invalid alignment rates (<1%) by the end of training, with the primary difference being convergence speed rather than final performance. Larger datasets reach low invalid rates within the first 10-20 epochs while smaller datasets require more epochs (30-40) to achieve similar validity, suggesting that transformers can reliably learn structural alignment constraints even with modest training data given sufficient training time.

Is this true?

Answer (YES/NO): NO